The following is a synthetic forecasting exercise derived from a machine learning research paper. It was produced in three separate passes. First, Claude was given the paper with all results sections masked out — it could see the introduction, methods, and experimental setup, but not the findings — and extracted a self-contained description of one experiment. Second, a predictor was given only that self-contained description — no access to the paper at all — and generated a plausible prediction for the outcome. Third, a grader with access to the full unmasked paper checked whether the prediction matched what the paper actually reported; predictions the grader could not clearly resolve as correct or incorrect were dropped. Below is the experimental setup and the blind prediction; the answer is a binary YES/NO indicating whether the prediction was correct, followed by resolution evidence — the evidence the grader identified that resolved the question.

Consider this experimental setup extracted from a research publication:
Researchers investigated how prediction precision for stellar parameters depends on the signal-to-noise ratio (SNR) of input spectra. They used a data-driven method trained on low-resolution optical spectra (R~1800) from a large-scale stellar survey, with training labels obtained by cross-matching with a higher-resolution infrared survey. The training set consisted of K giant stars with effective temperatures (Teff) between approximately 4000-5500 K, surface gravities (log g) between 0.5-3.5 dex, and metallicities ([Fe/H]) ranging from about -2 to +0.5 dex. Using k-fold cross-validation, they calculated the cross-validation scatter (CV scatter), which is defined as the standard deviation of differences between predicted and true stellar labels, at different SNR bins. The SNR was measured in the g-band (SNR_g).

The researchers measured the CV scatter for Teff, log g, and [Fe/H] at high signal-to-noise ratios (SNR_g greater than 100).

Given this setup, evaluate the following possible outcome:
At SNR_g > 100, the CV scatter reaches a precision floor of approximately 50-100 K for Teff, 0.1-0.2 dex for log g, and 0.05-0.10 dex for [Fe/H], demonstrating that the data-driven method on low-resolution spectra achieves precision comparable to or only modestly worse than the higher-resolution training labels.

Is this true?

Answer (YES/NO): NO